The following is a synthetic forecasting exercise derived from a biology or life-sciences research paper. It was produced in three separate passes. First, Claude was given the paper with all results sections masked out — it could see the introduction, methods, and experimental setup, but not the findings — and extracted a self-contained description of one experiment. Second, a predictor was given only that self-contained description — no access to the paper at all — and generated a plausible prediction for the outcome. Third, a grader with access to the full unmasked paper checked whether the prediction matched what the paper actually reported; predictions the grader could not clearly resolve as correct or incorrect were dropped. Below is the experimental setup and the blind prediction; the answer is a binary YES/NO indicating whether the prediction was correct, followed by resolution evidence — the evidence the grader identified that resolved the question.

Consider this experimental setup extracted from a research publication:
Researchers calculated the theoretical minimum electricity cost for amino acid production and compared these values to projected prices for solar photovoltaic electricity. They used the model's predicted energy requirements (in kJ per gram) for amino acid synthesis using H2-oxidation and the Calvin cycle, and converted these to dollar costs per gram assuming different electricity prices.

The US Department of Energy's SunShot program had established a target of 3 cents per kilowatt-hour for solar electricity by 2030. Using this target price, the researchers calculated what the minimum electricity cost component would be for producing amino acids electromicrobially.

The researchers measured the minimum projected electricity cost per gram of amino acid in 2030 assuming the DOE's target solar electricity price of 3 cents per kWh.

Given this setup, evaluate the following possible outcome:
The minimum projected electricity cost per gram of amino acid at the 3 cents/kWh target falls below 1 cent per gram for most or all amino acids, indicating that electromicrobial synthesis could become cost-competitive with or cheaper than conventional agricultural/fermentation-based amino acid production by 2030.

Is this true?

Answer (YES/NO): NO